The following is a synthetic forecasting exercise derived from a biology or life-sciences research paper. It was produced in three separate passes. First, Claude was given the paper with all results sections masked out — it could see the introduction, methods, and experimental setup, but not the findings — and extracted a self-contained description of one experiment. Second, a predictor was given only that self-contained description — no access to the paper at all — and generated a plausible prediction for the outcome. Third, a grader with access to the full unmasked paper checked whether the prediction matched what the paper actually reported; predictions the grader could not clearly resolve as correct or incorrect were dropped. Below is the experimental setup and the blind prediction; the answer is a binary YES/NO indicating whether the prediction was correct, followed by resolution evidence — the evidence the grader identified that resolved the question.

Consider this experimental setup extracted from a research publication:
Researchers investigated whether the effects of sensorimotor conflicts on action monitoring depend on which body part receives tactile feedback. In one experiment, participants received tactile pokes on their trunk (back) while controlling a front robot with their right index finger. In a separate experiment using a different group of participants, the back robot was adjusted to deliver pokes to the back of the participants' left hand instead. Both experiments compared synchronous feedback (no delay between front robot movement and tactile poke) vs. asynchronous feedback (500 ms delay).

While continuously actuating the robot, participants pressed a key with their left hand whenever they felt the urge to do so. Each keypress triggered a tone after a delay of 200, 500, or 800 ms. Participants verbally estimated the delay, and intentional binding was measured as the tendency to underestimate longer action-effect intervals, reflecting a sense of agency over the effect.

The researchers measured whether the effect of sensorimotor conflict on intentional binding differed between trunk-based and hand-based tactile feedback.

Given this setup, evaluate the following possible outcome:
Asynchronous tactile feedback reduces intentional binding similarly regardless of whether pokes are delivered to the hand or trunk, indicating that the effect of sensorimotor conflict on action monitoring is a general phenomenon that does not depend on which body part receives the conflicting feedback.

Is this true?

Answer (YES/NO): NO